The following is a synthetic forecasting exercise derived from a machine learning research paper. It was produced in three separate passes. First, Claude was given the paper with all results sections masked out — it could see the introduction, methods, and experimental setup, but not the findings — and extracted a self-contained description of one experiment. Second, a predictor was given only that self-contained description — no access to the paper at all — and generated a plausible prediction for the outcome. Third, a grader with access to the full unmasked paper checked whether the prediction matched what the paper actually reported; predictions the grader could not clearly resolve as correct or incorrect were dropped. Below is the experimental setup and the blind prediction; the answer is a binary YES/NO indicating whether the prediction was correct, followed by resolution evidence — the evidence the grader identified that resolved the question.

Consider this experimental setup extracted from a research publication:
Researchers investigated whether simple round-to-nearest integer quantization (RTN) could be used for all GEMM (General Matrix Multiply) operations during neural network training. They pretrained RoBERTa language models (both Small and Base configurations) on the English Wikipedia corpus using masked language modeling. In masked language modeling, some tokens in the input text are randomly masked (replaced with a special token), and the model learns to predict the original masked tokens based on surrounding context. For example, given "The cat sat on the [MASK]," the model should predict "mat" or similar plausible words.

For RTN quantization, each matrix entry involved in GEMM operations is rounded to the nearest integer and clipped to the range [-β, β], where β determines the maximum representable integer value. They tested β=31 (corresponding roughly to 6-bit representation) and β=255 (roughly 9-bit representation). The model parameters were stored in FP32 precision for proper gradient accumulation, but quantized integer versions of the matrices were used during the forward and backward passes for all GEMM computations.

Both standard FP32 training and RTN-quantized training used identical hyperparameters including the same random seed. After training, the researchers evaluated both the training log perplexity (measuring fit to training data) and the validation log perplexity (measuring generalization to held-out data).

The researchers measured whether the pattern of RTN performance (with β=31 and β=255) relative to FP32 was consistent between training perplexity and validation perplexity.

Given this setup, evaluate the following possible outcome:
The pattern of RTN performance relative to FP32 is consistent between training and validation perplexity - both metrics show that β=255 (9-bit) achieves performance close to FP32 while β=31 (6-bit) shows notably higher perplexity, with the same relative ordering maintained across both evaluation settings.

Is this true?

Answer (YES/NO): NO